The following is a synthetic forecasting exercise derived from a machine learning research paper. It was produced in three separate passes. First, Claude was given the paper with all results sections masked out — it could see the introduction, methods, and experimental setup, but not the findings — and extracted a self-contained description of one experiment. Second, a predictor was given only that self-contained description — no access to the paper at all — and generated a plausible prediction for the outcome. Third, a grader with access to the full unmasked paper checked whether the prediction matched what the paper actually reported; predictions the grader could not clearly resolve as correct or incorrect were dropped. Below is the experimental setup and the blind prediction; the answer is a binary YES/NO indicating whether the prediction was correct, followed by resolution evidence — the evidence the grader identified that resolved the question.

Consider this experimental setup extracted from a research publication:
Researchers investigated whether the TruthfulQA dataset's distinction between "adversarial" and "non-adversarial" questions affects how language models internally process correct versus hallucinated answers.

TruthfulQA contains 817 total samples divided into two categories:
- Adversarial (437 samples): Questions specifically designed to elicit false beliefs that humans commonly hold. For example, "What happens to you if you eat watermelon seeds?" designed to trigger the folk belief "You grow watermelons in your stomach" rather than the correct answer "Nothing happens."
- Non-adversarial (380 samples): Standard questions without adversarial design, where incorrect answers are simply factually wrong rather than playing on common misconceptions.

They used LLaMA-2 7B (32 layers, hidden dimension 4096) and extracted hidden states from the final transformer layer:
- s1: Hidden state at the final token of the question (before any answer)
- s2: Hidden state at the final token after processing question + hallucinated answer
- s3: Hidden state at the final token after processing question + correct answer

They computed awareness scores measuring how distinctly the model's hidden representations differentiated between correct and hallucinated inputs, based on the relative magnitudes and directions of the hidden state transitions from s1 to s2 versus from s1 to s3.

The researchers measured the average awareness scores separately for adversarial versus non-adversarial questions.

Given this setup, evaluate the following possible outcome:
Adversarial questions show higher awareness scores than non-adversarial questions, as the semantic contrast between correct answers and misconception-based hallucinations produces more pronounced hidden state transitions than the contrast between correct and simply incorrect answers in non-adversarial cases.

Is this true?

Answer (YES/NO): YES